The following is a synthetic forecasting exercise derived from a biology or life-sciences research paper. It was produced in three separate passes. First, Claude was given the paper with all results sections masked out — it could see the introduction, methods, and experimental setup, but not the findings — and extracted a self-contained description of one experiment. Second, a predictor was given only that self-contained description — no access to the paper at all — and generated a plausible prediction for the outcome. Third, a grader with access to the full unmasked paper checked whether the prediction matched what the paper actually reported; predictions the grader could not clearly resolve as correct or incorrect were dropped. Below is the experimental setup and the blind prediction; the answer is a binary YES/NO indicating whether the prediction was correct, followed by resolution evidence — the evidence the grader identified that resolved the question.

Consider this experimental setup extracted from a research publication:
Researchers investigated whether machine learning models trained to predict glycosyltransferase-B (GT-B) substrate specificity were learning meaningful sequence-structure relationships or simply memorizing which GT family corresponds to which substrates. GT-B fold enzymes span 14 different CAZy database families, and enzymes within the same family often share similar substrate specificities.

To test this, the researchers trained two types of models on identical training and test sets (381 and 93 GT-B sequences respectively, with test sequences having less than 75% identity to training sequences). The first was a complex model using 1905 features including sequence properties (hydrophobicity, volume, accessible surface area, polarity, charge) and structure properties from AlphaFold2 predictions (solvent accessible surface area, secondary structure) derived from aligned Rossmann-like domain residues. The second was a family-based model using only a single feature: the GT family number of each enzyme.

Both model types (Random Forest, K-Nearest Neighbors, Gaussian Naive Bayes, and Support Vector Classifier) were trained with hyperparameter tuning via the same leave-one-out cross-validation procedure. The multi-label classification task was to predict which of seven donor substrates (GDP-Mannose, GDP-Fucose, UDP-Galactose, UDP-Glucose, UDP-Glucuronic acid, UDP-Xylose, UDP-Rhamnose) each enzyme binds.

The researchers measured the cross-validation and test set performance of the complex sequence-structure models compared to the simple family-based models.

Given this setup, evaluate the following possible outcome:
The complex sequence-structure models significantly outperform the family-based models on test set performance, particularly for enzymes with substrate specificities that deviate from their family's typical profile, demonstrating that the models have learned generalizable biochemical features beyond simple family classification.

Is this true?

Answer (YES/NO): NO